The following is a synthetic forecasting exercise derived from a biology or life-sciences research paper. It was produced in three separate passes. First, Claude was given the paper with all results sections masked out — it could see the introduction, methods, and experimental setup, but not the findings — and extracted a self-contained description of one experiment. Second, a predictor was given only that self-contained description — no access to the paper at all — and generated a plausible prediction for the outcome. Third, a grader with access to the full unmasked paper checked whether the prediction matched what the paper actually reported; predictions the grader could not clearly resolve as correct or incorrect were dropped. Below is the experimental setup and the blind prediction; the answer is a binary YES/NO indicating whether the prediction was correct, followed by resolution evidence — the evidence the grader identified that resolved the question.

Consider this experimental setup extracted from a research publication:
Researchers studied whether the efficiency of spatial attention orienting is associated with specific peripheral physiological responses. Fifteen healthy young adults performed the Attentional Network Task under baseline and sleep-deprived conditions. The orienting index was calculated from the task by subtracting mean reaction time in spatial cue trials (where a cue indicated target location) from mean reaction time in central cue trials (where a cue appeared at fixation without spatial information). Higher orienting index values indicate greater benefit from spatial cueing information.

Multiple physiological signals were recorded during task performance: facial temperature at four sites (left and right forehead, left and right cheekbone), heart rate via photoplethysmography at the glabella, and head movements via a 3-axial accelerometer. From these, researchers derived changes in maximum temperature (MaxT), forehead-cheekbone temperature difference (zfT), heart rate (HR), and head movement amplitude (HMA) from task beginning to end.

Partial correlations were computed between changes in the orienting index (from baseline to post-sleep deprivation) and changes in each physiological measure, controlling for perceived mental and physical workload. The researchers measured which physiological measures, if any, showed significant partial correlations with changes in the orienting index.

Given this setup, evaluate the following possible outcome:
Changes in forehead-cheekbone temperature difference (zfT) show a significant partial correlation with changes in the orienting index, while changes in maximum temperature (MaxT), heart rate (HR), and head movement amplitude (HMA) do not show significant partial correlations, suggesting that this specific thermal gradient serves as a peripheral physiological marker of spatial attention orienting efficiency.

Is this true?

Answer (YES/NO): NO